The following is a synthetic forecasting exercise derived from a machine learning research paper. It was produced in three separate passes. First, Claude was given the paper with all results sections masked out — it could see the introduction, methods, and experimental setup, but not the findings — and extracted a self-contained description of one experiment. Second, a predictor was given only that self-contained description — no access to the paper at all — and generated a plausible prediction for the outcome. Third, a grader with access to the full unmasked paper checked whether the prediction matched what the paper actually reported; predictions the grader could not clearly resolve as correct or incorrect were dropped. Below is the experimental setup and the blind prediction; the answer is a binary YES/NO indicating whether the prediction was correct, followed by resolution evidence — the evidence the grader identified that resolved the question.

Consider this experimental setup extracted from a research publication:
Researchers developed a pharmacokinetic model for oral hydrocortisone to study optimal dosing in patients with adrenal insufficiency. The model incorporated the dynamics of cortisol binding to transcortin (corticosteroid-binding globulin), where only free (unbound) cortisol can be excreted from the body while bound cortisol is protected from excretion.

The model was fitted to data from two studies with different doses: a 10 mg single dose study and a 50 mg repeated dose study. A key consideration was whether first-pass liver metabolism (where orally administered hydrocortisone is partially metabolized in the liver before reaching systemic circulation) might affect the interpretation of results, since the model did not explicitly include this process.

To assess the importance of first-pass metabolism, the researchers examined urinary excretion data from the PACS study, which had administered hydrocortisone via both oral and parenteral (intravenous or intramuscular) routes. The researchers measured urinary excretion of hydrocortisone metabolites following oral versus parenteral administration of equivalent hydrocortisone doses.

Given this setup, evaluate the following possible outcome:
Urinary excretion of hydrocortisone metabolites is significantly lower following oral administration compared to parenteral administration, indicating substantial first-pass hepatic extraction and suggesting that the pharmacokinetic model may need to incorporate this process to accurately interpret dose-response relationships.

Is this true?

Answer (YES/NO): NO